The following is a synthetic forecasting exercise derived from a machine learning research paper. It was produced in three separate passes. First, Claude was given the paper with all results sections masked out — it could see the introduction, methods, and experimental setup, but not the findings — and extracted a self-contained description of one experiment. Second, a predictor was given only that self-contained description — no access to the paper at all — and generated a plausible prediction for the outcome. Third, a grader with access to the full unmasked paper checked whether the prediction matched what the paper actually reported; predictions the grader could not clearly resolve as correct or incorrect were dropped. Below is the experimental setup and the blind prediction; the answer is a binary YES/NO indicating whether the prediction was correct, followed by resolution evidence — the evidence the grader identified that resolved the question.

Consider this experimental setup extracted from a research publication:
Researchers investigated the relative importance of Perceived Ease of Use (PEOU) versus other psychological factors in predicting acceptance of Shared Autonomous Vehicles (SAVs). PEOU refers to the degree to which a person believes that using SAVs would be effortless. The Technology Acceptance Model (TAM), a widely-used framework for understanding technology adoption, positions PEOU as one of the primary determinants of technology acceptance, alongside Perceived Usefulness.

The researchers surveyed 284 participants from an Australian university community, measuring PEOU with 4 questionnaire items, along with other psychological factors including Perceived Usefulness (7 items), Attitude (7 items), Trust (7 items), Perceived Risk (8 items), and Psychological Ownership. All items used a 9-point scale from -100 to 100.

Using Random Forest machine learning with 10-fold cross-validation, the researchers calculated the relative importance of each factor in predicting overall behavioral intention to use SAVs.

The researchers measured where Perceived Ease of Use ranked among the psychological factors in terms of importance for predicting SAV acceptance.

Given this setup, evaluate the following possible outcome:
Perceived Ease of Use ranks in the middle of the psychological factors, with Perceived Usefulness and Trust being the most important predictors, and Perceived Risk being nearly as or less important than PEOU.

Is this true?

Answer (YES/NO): NO